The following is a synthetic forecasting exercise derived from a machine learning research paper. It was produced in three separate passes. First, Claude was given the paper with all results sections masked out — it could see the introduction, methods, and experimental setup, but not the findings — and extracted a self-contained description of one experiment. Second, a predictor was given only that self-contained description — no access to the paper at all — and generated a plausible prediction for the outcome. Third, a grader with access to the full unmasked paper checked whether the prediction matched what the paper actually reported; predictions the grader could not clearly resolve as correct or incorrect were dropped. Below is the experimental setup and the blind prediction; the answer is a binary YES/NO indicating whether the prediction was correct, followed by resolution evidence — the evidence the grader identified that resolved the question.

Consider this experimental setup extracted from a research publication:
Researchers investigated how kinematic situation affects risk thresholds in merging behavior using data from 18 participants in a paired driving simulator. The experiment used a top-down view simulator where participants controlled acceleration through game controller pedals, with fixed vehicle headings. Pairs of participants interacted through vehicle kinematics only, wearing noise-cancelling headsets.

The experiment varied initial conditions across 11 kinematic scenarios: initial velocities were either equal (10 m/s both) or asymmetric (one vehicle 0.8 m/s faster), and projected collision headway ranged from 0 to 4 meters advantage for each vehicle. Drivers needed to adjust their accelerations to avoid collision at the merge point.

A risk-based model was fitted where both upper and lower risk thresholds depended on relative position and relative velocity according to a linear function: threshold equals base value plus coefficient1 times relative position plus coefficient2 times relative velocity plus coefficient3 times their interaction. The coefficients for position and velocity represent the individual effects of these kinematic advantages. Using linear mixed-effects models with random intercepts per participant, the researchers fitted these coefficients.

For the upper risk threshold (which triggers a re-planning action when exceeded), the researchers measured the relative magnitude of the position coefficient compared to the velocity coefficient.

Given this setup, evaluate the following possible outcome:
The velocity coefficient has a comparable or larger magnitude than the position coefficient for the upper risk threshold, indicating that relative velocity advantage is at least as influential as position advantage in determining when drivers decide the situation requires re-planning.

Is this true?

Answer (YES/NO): YES